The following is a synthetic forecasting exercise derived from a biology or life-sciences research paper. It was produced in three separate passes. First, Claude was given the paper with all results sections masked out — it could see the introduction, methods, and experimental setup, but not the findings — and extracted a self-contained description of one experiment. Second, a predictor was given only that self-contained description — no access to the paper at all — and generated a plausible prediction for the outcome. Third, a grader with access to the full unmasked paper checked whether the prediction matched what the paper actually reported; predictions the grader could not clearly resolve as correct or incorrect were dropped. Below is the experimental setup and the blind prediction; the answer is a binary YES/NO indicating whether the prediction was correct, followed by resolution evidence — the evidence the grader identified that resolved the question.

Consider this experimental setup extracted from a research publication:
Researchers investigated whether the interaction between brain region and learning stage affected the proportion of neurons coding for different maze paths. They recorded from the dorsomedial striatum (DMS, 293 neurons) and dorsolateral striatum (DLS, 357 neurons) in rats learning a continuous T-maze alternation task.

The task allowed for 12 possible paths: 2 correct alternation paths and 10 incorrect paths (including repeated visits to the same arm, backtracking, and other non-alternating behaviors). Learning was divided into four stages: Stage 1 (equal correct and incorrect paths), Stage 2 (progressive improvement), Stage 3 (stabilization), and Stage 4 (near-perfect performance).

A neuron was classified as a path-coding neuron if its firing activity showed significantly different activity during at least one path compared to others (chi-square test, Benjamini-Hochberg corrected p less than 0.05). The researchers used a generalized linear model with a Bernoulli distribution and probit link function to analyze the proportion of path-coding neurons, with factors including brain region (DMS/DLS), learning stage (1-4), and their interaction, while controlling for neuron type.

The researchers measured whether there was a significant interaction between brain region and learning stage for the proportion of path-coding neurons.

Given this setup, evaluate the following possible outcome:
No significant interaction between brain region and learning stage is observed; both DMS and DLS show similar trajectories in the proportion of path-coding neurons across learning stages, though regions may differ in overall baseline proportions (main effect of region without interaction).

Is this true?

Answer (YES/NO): NO